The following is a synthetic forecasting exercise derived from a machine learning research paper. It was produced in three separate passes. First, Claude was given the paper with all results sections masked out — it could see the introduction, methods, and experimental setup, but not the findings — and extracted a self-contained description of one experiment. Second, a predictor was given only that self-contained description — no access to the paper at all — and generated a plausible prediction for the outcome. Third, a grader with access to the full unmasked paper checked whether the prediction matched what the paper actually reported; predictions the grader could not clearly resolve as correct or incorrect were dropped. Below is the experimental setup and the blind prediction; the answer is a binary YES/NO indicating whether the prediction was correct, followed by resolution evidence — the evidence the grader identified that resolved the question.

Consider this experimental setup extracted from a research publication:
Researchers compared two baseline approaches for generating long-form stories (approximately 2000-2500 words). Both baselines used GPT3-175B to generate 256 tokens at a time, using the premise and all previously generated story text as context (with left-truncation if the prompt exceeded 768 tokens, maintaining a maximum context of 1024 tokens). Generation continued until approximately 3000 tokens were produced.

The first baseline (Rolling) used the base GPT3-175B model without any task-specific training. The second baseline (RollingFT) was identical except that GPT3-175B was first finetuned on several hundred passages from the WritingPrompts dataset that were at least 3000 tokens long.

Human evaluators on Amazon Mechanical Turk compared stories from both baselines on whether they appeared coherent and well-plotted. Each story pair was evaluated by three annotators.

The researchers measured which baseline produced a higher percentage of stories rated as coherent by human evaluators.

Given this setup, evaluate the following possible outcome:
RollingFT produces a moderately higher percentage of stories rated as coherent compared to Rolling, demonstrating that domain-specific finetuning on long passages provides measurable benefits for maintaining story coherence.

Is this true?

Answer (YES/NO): NO